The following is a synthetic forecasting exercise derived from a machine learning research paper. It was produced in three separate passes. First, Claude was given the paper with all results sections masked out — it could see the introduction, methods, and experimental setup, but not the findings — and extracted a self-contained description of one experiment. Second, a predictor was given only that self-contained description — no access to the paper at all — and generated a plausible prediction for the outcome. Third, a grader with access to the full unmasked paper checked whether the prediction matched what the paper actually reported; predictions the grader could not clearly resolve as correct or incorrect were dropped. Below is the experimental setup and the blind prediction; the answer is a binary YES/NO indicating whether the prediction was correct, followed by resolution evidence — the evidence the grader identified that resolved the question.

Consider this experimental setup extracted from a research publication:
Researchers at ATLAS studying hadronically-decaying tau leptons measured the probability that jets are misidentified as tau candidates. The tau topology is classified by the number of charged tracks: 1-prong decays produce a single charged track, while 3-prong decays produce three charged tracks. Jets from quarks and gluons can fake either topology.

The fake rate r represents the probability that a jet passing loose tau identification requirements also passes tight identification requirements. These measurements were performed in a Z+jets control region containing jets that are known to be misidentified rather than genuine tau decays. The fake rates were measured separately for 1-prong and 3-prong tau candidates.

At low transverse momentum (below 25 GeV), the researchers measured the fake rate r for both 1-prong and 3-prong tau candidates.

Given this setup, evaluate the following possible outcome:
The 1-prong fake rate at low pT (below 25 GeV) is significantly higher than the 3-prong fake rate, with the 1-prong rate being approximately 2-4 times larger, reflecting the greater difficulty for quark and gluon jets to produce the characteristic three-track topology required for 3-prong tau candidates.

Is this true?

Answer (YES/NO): NO